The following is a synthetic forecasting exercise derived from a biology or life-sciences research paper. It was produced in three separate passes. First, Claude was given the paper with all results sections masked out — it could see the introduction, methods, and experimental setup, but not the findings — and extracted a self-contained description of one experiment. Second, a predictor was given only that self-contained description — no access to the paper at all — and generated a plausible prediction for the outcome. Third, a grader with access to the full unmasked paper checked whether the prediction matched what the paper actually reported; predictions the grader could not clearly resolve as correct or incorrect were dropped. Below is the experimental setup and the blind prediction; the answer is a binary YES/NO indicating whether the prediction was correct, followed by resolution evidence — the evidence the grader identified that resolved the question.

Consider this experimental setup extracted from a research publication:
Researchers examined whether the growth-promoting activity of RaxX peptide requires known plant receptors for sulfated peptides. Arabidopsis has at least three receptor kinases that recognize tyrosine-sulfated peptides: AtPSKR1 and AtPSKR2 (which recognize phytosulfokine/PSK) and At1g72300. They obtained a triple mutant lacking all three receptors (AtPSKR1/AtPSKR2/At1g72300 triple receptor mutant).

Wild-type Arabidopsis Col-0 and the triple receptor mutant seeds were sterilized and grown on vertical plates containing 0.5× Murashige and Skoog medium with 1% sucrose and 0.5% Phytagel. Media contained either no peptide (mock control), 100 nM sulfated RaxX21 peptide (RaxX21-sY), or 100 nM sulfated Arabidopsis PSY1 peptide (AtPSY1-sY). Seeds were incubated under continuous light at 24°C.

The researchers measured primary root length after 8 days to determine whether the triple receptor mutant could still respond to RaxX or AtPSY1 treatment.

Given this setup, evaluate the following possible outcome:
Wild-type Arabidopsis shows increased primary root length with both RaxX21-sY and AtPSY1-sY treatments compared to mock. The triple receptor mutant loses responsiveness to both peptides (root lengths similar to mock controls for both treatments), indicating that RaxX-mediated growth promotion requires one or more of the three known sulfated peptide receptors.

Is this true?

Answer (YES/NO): NO